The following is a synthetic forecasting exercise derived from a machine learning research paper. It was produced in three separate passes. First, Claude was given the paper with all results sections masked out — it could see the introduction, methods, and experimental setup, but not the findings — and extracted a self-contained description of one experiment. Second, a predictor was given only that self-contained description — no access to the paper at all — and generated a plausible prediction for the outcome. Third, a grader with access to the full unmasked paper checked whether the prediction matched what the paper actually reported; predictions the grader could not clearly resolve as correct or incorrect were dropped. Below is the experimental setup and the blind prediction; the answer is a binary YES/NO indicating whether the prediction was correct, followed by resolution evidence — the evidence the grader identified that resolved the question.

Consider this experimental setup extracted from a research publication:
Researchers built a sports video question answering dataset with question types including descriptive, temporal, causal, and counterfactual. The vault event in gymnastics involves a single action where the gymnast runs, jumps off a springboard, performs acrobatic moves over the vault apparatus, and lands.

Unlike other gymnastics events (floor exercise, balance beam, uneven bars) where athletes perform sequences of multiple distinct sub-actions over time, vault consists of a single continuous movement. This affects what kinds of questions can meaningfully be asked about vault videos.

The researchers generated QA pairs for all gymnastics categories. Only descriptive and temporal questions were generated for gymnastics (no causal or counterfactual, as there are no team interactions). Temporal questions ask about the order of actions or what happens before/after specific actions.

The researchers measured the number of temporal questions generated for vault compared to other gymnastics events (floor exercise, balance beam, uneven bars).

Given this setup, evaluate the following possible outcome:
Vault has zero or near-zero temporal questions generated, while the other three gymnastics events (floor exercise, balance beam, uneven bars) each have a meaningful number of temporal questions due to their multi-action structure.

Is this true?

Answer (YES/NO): YES